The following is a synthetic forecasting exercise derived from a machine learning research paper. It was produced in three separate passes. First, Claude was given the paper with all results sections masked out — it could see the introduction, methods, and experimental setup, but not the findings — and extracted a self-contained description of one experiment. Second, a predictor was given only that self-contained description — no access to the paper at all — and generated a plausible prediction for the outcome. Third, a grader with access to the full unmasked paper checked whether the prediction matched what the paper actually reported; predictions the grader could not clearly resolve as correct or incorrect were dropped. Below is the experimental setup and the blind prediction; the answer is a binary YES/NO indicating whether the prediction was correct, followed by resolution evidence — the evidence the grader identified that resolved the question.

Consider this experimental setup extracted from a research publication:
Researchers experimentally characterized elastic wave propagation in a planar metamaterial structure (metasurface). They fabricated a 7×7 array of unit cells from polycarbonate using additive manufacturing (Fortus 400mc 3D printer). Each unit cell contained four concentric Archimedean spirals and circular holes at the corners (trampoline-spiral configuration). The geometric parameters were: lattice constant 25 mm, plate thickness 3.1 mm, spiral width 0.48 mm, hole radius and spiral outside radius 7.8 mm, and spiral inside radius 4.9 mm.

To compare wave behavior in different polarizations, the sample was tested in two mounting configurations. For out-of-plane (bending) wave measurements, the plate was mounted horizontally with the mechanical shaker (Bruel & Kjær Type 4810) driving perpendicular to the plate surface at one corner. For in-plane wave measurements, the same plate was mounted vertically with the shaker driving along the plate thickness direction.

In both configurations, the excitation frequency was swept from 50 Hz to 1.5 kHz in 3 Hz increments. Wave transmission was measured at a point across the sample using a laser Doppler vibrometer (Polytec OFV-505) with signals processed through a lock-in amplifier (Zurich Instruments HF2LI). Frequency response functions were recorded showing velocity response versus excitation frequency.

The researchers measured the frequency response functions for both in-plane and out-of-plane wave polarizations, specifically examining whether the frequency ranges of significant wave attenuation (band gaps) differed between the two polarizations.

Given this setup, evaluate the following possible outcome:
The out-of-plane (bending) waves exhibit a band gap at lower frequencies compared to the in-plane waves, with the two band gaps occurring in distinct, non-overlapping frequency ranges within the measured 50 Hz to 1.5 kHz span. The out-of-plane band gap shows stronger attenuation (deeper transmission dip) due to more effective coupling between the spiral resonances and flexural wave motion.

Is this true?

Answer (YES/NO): NO